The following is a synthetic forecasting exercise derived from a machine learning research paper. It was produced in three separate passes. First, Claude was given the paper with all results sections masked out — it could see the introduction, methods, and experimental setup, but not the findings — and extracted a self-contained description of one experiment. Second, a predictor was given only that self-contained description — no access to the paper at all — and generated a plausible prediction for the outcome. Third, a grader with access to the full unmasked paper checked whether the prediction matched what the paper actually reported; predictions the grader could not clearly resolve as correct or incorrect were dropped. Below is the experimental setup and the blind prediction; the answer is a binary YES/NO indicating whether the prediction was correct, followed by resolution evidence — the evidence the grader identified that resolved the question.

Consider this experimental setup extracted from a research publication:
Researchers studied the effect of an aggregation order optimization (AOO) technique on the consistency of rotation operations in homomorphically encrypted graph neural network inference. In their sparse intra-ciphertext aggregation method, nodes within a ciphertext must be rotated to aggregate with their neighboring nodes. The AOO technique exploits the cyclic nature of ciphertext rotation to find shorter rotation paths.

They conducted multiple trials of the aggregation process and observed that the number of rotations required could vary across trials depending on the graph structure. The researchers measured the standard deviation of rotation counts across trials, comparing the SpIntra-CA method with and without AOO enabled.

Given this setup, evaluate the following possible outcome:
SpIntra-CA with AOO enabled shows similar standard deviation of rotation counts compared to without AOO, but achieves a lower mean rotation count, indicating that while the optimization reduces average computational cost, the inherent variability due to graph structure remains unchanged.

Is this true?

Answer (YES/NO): NO